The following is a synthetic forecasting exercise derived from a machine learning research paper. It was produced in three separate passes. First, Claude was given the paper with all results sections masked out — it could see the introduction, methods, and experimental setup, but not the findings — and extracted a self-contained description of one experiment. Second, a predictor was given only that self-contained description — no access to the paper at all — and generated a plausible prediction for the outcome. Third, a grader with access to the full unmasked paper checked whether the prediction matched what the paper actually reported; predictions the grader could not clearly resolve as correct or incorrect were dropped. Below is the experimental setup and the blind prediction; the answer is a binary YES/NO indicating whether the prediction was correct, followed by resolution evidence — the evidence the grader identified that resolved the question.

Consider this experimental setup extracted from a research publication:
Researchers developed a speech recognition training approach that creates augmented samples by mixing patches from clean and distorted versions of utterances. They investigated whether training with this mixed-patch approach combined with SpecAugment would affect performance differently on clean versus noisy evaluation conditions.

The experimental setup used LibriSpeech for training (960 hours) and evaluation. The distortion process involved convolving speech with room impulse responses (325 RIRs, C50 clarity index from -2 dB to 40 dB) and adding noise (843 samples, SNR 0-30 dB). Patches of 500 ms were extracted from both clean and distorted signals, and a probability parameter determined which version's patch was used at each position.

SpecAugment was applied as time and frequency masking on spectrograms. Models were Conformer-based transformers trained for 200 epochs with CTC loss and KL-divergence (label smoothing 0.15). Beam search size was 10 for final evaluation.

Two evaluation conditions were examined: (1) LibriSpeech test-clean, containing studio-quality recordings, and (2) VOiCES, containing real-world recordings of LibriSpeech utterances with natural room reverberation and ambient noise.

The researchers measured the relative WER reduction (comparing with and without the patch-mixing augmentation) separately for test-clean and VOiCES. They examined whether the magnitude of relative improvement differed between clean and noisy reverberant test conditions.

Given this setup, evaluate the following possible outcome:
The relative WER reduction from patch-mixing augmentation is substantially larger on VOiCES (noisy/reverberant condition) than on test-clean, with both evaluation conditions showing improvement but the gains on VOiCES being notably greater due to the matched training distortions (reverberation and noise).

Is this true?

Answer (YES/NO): YES